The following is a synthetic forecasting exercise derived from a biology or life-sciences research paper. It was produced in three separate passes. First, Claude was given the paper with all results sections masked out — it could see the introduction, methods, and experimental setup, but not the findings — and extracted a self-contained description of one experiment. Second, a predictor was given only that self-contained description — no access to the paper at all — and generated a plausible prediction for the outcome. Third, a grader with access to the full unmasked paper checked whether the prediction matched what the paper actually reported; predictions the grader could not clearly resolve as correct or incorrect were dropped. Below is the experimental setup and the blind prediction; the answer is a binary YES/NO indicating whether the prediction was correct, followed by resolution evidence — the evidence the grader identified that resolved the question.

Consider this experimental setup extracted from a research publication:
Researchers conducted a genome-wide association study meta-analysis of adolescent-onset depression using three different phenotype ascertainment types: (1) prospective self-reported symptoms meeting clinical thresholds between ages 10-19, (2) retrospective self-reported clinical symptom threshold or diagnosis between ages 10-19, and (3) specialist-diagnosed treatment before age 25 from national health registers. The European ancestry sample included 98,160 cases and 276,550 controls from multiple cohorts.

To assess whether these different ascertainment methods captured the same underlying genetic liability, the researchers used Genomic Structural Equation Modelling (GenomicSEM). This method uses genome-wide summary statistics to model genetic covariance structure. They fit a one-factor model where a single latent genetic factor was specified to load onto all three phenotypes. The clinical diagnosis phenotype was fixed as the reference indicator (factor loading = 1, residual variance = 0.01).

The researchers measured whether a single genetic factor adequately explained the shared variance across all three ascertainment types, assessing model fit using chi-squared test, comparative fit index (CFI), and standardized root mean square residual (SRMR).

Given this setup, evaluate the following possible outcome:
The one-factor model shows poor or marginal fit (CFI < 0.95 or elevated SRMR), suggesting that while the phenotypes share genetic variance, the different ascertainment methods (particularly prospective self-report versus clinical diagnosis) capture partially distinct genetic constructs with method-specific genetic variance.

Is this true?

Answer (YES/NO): NO